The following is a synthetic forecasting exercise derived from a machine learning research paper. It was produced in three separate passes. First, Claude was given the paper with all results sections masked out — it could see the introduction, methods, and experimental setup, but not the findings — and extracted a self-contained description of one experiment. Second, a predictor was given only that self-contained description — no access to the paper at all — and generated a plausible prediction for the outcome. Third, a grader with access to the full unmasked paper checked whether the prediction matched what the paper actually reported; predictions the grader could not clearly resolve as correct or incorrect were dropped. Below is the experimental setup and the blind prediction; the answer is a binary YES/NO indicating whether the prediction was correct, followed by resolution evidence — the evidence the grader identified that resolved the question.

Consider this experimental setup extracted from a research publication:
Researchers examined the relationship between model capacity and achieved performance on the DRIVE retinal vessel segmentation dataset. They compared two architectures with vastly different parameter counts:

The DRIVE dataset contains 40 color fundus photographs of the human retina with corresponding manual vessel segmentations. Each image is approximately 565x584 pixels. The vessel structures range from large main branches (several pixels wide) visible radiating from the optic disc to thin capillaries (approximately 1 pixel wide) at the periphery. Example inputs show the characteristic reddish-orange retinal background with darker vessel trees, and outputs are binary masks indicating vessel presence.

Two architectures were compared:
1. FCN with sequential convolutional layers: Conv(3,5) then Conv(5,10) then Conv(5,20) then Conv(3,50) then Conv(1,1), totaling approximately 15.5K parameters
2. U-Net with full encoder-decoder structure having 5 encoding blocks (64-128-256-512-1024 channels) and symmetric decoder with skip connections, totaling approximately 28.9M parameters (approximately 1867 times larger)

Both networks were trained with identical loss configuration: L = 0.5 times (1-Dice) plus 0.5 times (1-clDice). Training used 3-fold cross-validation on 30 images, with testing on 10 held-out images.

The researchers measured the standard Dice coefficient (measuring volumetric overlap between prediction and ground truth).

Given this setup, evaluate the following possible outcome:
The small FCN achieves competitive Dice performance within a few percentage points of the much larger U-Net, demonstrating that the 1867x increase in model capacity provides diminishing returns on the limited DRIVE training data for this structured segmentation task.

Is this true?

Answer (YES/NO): NO